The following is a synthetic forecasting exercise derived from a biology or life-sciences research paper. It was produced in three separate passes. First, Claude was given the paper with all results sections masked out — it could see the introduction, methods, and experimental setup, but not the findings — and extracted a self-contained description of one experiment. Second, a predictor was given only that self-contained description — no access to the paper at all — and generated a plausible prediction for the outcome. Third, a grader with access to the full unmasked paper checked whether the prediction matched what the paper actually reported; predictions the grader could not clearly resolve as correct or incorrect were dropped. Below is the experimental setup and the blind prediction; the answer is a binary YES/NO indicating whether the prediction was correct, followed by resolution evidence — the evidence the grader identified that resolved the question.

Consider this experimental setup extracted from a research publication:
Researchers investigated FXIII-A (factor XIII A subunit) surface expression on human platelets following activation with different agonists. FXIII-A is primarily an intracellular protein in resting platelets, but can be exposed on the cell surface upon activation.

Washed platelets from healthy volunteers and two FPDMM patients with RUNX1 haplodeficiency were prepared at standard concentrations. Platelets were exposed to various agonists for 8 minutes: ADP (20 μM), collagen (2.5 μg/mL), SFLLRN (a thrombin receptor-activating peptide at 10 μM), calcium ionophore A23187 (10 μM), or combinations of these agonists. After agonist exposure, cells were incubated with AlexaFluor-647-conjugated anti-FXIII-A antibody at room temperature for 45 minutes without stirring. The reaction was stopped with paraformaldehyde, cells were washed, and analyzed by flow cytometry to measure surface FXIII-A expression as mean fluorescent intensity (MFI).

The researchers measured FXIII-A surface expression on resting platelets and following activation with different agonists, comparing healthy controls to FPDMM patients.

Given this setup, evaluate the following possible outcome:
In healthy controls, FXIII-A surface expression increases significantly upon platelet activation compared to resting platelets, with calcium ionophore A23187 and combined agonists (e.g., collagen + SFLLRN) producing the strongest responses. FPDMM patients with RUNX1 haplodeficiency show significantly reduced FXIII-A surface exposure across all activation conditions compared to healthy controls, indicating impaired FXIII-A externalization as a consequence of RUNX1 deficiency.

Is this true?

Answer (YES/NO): NO